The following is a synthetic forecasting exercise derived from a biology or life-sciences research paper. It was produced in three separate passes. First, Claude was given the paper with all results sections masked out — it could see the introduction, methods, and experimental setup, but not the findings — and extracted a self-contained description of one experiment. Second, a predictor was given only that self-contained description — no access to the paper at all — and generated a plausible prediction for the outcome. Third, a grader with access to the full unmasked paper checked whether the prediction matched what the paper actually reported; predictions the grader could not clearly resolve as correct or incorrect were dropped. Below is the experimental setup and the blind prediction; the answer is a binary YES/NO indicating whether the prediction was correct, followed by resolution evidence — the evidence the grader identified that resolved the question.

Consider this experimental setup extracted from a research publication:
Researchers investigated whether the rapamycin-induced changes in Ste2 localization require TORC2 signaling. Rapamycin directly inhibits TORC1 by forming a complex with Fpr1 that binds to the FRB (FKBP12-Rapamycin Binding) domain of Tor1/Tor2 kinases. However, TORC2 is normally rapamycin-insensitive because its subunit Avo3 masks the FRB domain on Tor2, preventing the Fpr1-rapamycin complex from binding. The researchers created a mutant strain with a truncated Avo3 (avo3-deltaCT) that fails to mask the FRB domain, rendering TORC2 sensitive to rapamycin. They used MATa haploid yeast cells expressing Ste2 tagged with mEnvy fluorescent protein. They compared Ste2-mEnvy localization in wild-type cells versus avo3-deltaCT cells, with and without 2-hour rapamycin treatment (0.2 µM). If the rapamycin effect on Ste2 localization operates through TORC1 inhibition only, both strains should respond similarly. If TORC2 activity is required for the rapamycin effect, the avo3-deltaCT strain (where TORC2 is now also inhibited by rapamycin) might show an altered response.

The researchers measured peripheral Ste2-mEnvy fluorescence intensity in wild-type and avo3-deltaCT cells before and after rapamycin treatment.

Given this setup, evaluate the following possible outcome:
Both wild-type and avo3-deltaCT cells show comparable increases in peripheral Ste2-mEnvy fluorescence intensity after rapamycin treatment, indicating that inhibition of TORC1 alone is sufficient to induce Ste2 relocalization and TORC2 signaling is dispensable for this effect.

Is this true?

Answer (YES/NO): NO